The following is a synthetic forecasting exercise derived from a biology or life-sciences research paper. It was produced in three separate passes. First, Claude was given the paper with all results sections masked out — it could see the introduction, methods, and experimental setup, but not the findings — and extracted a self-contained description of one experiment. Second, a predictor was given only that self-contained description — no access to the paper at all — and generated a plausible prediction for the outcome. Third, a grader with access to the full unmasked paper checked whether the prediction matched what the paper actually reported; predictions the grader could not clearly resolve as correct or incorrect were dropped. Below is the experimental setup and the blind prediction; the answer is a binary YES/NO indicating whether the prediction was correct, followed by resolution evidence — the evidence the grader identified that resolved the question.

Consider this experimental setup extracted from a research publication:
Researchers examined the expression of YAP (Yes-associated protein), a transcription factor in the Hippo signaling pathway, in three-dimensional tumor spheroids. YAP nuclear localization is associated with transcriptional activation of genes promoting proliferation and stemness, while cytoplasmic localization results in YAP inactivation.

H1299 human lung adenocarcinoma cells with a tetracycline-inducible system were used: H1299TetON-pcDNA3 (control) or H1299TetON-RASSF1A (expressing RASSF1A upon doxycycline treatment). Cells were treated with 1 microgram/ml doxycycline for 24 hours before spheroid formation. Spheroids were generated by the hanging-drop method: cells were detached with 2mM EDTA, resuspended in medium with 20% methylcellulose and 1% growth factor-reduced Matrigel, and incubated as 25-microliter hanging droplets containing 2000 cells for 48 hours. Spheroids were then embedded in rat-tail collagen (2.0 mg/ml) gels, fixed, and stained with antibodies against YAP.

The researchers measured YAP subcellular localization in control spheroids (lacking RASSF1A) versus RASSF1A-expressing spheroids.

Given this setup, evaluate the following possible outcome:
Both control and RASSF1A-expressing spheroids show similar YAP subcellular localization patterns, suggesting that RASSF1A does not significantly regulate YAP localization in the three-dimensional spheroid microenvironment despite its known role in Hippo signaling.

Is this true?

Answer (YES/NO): NO